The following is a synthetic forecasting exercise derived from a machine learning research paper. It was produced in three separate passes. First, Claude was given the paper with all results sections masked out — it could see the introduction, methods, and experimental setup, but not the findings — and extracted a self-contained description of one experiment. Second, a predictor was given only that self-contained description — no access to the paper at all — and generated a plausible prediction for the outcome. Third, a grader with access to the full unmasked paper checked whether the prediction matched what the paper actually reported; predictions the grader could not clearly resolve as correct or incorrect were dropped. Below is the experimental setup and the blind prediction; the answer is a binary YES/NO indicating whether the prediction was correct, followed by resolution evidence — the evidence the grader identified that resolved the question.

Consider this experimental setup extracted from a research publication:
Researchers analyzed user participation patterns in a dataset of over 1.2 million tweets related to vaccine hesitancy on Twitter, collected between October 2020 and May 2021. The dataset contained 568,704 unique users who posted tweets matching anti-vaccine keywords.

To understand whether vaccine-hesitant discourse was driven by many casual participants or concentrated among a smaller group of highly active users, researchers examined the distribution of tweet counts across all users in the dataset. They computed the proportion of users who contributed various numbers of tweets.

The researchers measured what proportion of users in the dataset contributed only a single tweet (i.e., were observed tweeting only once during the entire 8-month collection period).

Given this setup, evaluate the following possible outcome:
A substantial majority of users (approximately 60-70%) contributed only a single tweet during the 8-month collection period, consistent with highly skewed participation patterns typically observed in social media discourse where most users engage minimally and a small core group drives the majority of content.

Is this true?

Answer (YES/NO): NO